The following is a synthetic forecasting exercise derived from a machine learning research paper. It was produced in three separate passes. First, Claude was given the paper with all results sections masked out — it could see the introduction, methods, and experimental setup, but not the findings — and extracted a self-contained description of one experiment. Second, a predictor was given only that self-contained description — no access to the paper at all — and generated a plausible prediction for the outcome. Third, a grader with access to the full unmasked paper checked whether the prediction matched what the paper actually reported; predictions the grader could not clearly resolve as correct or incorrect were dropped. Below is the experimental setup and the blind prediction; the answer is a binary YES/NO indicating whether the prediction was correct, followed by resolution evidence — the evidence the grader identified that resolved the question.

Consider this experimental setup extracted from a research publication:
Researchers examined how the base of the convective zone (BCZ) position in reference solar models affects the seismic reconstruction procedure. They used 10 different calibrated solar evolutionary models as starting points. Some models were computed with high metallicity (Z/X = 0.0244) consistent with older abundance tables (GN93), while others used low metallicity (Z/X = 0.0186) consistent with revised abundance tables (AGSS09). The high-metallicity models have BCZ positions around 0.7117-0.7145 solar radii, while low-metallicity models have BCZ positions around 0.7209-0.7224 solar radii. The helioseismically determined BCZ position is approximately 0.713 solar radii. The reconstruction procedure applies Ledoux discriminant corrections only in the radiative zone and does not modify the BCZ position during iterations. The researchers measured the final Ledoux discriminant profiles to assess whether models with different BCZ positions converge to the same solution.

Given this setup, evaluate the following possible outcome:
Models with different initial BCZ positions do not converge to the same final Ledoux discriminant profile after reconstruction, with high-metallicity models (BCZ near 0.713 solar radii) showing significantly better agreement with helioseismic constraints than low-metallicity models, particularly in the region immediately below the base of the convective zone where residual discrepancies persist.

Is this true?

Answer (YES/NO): NO